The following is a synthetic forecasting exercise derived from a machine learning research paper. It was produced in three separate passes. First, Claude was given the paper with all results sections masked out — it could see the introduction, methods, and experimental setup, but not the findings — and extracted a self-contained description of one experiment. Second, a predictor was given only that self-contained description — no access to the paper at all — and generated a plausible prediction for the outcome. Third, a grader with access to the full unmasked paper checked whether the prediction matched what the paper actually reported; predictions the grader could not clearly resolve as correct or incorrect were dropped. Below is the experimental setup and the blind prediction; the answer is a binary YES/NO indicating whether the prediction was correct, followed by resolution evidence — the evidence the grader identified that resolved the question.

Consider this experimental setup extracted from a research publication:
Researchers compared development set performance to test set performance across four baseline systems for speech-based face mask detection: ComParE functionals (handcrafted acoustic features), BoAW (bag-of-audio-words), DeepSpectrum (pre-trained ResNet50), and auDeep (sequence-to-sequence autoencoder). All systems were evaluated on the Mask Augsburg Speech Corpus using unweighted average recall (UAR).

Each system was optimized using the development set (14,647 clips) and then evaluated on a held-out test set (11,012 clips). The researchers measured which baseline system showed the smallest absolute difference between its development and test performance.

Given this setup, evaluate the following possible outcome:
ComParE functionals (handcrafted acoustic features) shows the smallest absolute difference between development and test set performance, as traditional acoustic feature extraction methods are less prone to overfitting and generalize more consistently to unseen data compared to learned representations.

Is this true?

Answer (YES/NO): NO